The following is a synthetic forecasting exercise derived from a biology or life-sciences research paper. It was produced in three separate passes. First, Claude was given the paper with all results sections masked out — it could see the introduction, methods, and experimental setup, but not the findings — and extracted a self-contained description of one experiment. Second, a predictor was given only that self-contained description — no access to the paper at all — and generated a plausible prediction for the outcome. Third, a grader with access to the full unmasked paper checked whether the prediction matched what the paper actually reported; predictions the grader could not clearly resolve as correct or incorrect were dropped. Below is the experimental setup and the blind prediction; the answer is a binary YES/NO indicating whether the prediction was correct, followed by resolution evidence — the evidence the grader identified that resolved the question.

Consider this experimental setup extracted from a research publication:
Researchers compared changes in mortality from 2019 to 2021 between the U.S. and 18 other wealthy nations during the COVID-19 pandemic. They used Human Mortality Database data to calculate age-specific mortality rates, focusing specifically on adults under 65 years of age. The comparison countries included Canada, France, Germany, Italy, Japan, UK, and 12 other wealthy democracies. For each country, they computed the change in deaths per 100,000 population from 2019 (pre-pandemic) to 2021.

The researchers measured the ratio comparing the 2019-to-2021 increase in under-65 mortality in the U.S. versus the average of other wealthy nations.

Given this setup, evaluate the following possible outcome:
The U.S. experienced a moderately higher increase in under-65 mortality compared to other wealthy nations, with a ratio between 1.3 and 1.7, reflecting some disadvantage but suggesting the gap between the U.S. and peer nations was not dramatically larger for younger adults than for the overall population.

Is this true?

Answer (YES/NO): NO